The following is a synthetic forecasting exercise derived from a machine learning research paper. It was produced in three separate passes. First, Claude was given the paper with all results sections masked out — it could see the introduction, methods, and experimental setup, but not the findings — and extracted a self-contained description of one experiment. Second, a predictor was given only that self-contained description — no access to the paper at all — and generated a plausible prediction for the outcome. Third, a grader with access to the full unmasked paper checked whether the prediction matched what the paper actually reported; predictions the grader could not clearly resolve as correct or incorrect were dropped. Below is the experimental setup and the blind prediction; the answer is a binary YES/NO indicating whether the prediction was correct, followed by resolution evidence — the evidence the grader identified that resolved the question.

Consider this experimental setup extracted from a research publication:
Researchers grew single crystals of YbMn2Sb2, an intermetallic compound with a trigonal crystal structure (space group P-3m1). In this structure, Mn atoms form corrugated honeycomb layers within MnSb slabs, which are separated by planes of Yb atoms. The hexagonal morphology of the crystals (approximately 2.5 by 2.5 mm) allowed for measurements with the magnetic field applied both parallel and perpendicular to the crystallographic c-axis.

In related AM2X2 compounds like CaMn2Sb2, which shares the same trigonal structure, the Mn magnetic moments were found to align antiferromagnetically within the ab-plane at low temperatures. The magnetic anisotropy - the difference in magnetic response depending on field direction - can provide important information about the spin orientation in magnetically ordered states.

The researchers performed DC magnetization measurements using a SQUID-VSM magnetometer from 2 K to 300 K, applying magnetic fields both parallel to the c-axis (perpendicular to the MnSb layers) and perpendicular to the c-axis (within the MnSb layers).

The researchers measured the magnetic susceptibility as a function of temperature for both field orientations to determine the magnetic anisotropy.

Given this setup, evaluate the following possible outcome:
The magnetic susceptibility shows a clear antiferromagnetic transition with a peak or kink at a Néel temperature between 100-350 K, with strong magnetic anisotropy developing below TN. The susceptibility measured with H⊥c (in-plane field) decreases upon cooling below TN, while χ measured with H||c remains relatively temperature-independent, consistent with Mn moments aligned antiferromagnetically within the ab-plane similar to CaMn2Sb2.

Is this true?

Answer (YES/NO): NO